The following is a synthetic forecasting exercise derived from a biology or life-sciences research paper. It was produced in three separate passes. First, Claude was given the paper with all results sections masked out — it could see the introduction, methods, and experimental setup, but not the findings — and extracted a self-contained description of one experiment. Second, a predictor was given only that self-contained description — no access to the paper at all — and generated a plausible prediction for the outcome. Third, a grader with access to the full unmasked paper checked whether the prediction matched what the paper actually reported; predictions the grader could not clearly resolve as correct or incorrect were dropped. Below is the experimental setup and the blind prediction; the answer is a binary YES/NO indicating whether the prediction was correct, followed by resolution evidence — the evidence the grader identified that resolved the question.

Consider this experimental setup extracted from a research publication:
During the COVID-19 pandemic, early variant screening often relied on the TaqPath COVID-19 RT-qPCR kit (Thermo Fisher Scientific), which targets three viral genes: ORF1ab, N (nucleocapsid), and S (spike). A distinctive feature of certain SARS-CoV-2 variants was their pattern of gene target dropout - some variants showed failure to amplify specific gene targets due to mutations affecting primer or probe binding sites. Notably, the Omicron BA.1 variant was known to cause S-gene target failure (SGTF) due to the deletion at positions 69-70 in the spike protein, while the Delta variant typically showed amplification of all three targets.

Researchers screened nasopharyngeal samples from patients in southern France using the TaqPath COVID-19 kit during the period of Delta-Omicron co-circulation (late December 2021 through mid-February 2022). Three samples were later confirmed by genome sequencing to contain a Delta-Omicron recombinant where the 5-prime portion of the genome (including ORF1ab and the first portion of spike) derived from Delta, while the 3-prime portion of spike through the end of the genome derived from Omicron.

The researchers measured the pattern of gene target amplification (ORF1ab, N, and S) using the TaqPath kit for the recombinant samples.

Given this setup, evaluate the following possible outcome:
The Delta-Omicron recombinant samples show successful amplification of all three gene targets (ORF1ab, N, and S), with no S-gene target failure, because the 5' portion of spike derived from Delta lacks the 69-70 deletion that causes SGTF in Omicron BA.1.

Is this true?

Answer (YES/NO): YES